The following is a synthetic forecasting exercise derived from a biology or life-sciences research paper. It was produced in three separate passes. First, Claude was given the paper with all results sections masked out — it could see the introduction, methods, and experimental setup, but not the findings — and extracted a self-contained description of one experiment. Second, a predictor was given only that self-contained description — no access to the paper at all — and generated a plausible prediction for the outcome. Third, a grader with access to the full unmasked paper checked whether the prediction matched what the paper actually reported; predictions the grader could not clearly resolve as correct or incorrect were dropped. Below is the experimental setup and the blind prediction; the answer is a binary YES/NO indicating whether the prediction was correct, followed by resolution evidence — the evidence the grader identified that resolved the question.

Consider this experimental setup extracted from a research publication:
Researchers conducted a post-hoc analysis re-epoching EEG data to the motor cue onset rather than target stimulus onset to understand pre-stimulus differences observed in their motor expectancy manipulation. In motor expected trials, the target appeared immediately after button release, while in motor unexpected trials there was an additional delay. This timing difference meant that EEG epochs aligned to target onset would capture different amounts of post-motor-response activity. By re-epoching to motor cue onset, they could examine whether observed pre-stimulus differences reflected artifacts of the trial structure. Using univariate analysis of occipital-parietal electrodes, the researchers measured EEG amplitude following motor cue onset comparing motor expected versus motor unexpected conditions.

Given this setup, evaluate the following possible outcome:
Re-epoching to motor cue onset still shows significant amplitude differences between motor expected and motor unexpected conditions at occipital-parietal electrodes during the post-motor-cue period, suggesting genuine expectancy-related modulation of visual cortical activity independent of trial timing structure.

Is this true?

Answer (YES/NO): NO